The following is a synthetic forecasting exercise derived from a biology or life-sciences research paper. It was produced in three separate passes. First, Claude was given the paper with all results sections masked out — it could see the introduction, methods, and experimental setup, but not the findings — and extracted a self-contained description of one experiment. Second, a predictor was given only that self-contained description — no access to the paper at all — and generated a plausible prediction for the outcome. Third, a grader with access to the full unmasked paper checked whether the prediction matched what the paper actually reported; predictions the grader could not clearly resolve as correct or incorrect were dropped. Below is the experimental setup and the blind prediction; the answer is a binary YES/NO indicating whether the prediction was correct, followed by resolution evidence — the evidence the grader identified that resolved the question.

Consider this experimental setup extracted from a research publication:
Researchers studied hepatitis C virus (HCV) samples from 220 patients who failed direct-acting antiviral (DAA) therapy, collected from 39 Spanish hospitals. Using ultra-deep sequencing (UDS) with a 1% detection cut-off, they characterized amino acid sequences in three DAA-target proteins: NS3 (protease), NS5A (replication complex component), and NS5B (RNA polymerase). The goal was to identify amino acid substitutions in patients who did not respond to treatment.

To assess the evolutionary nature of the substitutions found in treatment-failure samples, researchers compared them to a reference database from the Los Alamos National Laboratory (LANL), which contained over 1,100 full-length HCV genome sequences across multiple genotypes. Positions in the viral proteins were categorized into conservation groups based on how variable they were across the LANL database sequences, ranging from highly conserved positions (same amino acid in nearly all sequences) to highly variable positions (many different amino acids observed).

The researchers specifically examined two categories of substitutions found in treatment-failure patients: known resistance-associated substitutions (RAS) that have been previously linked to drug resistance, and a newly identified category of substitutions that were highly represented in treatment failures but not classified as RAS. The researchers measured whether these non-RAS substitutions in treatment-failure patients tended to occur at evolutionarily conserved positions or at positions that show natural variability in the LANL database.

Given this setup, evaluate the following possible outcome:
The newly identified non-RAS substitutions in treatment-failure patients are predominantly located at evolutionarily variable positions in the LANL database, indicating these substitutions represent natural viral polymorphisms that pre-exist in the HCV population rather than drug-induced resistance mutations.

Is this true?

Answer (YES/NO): NO